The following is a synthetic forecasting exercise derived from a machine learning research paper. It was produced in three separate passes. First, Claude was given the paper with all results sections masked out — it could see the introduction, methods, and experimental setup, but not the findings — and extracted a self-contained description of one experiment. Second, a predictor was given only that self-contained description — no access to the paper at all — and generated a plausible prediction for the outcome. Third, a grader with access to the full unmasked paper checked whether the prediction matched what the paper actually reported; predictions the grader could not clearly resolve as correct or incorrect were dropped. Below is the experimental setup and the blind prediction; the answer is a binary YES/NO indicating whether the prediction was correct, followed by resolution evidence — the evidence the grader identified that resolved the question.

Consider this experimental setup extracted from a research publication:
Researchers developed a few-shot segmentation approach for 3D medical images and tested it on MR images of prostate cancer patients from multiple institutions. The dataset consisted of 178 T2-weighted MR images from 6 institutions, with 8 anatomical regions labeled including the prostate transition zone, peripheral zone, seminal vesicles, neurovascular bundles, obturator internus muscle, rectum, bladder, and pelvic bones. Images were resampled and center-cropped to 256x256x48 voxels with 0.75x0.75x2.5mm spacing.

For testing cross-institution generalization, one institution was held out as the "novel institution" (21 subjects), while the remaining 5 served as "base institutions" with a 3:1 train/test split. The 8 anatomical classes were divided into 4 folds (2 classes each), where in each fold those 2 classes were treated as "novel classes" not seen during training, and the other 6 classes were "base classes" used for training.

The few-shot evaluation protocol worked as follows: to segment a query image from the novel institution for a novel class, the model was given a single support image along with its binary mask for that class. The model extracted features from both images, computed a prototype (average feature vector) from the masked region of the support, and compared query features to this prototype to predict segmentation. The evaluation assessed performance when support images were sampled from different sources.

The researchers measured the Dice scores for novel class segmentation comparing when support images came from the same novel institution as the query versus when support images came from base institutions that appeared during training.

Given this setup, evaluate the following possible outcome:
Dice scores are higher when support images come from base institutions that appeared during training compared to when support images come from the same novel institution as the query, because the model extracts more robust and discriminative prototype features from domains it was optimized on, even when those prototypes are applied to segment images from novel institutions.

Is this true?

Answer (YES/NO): NO